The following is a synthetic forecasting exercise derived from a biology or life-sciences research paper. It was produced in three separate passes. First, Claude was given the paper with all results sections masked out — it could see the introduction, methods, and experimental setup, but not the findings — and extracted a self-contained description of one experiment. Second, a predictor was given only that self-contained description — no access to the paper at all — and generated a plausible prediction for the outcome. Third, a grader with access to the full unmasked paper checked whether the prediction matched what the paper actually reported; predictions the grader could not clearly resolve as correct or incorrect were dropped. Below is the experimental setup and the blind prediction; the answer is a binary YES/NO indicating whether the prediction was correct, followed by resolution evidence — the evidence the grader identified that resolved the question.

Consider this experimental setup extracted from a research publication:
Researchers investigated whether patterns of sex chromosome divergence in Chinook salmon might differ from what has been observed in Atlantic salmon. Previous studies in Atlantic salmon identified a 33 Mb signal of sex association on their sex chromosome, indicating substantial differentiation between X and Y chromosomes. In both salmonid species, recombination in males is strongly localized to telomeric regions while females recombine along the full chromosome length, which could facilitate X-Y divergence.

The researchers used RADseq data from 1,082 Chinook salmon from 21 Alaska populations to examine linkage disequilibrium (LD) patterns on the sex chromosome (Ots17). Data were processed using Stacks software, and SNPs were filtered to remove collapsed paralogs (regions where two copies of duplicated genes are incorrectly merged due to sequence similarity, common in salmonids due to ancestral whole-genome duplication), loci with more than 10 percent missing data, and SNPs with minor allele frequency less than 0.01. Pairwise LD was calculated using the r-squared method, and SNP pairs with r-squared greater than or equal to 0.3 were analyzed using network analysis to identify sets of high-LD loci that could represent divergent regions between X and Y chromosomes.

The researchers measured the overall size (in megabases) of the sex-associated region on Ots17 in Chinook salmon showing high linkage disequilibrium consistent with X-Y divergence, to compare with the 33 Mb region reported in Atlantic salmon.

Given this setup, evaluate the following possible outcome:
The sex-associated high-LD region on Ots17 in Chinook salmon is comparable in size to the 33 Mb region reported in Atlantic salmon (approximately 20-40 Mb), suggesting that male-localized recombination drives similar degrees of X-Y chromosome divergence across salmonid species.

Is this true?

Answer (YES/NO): NO